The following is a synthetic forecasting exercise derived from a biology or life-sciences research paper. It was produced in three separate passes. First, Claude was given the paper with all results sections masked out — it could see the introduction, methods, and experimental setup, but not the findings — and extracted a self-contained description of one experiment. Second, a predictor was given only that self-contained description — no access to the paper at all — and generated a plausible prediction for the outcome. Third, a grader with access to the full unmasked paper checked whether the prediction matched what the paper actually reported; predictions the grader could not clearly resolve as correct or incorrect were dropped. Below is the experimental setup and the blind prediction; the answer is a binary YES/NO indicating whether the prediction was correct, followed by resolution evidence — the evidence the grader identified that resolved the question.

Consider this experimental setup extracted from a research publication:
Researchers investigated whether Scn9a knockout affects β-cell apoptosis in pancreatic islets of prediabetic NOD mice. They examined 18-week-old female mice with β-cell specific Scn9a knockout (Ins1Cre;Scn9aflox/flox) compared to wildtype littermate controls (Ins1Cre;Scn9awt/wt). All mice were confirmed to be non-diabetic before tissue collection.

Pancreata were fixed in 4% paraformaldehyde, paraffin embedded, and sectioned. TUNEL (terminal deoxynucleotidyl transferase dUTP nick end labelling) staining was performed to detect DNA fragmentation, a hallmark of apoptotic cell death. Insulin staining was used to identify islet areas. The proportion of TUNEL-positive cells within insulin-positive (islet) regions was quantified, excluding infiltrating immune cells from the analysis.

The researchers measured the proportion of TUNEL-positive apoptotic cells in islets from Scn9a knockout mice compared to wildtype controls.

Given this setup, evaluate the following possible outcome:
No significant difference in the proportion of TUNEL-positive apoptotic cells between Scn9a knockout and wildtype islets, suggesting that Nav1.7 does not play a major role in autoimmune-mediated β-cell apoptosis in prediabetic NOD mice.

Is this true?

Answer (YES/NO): YES